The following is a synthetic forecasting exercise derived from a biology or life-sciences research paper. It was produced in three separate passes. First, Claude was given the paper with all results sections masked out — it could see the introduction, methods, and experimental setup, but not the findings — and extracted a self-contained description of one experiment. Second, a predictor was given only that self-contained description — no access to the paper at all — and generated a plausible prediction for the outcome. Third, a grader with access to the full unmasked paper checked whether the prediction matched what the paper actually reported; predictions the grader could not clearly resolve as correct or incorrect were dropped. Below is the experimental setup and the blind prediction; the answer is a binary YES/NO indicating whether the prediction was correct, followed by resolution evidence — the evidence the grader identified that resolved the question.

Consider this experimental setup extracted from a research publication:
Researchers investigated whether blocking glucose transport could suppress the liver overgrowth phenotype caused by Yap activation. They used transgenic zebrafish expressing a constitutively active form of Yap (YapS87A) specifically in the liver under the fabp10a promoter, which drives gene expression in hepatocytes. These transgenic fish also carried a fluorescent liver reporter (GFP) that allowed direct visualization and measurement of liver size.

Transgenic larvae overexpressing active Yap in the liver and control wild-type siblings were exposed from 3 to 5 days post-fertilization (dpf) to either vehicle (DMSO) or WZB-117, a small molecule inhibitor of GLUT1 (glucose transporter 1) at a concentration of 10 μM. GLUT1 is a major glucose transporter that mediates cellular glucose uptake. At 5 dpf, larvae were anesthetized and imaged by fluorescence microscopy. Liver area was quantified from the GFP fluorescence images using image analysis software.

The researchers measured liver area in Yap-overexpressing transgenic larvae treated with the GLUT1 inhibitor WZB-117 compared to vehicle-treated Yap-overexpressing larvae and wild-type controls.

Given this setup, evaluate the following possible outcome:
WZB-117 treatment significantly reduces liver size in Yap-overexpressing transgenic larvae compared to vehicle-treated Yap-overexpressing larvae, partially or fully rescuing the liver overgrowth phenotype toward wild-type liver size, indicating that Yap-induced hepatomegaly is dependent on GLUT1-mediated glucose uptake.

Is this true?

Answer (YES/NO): YES